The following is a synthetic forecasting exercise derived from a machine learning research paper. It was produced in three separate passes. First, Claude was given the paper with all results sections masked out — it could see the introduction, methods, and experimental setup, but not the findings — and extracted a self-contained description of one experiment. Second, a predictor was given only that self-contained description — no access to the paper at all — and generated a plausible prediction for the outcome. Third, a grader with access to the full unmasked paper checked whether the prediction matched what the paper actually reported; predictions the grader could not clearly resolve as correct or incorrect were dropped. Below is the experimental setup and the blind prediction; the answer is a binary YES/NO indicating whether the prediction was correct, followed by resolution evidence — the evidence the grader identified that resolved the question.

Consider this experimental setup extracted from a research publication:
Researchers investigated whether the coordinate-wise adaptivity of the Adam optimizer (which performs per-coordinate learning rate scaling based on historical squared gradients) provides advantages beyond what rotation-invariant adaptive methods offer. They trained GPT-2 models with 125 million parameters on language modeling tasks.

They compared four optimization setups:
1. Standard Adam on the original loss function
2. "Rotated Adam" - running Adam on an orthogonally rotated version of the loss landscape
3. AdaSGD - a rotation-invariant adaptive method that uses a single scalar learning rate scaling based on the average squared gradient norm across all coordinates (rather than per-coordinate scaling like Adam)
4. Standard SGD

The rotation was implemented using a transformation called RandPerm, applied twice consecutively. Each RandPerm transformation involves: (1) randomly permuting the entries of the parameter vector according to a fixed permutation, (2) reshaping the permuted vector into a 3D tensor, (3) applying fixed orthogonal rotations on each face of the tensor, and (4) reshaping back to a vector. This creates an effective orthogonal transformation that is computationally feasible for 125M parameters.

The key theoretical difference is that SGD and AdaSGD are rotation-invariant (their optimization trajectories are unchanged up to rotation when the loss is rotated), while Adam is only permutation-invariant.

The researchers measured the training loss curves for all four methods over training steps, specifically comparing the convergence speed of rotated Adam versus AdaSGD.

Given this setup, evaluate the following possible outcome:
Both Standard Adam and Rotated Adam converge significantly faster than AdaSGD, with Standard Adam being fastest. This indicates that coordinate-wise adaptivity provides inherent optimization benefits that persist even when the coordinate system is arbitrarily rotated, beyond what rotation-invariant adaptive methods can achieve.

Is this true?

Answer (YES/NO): NO